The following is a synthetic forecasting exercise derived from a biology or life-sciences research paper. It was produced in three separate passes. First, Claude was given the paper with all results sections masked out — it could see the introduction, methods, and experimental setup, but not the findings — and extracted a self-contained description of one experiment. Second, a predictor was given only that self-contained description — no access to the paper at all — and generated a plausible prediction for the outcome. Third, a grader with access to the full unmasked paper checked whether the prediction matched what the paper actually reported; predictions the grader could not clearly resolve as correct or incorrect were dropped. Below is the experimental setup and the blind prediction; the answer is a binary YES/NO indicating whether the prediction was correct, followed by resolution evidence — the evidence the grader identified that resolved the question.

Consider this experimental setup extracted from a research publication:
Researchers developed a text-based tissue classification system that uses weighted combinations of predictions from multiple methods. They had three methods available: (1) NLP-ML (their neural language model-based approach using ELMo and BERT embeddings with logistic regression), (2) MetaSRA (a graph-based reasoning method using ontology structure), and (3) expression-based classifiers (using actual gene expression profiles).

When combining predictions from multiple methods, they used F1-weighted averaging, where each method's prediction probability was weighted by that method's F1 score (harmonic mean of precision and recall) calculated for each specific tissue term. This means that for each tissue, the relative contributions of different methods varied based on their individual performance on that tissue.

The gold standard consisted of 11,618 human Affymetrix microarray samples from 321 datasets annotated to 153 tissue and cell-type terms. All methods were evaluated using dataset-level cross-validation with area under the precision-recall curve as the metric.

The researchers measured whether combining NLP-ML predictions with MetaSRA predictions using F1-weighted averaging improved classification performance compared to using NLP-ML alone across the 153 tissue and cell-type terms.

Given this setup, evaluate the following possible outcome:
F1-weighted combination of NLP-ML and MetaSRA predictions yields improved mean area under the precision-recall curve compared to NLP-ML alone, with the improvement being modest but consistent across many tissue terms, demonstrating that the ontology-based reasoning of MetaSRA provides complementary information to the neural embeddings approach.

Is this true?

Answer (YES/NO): NO